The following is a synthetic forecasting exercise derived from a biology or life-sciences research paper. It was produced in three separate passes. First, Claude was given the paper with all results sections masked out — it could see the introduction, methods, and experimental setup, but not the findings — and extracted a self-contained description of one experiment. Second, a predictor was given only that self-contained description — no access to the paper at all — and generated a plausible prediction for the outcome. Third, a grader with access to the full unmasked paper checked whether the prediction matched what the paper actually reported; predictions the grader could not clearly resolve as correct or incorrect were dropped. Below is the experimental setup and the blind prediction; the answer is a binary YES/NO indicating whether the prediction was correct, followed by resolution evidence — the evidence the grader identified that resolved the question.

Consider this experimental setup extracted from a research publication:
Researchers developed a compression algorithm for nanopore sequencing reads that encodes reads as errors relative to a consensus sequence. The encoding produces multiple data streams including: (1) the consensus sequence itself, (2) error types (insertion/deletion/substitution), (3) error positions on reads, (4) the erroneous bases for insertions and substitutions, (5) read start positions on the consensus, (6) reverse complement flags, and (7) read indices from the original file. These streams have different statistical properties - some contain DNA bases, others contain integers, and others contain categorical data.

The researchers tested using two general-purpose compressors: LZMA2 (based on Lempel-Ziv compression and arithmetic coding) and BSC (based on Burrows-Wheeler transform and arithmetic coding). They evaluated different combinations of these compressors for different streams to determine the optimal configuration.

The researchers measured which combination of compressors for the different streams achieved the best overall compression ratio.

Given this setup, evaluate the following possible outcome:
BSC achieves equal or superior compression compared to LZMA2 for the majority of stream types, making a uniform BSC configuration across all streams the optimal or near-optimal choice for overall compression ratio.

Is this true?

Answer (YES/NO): NO